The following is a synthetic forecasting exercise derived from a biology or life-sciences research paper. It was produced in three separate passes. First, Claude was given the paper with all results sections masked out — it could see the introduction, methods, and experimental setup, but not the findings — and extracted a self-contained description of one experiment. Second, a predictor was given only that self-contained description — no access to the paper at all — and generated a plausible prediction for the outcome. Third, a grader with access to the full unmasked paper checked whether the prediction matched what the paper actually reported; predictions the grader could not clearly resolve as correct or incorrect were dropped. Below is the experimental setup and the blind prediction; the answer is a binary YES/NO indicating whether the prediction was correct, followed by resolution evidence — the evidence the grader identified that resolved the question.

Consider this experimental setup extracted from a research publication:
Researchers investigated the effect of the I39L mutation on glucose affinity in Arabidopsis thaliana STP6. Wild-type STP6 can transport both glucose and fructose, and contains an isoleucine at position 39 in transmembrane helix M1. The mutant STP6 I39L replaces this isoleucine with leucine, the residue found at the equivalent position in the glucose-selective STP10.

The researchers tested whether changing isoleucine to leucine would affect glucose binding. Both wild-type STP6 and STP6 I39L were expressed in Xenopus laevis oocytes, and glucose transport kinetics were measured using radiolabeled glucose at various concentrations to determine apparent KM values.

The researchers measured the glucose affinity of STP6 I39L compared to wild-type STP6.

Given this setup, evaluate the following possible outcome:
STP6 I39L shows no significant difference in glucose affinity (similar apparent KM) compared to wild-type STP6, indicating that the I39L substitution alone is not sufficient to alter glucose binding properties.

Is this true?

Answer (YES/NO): NO